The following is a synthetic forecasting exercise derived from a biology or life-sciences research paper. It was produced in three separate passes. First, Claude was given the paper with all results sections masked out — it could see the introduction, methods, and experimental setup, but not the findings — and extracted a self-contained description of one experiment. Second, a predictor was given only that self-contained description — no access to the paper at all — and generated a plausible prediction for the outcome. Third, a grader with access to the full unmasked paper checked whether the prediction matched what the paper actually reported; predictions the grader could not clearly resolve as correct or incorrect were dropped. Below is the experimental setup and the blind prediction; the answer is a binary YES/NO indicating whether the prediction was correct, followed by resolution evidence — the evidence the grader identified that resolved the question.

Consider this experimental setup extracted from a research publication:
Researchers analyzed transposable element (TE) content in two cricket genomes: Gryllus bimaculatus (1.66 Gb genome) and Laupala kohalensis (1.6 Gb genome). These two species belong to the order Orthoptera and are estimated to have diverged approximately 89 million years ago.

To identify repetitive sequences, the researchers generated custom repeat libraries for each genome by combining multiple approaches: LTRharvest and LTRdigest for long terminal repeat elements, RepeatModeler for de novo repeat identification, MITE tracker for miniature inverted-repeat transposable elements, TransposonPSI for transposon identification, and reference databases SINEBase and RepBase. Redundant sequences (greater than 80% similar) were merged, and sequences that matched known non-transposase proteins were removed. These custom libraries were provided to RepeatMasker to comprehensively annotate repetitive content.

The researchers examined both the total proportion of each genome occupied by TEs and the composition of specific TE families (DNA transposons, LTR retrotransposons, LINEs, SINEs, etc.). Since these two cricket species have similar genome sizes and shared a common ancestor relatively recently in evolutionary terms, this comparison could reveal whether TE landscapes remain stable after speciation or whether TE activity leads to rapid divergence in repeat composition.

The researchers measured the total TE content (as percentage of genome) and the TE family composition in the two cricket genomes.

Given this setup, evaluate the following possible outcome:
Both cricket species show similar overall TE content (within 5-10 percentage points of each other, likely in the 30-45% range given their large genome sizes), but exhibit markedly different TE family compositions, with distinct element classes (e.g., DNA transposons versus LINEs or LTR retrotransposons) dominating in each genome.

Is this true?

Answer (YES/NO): YES